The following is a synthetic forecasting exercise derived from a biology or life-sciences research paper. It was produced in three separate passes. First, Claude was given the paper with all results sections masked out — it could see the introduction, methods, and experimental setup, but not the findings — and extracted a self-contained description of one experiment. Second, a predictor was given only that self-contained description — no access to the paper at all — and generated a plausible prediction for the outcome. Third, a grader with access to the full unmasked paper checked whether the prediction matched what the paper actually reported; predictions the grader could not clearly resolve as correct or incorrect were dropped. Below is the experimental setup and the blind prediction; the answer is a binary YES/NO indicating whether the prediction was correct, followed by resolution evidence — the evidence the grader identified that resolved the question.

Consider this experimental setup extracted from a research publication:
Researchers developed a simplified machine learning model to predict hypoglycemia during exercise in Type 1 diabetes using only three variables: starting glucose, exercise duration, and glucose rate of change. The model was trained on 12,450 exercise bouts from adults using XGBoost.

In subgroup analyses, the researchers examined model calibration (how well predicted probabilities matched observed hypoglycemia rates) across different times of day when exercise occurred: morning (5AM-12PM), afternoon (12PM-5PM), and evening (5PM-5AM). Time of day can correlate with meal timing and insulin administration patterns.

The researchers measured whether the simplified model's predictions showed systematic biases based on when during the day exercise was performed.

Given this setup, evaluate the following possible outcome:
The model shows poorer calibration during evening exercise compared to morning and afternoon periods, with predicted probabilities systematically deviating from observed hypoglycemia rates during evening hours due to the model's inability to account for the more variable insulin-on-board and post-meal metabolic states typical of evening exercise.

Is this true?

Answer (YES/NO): NO